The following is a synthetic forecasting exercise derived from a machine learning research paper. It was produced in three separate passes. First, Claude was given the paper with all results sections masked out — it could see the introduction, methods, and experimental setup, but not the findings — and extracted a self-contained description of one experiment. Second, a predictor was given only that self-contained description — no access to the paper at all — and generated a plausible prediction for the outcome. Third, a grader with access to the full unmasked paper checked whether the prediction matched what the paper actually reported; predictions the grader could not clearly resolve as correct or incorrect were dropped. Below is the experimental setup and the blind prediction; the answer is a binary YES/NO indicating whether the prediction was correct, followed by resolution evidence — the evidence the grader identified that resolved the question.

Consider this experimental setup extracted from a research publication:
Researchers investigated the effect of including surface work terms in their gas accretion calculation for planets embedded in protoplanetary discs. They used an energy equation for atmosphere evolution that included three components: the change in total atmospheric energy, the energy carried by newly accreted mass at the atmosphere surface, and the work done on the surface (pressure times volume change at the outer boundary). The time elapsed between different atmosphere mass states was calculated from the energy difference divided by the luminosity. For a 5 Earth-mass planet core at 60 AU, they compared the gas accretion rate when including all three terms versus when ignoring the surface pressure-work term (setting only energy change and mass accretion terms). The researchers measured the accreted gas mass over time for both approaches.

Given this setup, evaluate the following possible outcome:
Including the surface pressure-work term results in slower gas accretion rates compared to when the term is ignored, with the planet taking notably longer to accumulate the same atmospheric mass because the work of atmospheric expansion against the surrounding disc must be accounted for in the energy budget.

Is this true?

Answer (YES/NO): NO